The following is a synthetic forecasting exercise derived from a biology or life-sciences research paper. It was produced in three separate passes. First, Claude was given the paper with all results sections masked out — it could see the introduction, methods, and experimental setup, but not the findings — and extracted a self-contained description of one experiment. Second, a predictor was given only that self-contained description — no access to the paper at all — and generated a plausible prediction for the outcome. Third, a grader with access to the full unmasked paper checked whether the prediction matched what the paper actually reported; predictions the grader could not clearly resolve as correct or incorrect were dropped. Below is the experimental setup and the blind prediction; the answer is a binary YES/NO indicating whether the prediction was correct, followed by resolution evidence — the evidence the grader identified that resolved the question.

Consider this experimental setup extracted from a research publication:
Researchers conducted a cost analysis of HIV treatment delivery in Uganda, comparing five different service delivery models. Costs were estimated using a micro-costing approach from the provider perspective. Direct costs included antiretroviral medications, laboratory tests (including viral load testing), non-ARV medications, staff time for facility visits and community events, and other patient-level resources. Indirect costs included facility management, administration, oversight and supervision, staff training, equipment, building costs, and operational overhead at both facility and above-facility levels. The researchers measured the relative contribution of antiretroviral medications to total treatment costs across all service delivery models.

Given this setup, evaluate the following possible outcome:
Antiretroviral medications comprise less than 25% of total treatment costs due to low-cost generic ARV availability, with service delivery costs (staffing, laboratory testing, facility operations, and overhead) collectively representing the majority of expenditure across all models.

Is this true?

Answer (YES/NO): NO